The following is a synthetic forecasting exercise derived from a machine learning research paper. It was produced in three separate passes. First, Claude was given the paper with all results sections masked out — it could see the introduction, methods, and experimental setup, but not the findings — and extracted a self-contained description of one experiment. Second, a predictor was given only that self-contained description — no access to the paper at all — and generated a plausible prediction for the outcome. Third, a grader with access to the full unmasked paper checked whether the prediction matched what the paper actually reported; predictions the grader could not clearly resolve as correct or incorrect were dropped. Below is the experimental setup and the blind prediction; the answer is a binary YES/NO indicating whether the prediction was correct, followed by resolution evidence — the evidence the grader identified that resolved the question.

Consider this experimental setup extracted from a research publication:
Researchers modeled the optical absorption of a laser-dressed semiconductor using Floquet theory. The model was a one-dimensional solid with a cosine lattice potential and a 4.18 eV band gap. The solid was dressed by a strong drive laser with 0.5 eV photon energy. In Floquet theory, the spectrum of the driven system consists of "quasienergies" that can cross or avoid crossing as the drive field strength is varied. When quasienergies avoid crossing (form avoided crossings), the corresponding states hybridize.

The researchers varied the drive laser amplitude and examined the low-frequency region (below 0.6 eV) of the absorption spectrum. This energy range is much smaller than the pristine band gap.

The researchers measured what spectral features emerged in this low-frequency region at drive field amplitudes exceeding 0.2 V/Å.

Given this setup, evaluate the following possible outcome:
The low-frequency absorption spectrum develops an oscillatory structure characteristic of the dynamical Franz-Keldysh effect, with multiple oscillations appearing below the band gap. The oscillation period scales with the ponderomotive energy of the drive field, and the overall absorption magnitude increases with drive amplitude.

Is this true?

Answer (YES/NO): NO